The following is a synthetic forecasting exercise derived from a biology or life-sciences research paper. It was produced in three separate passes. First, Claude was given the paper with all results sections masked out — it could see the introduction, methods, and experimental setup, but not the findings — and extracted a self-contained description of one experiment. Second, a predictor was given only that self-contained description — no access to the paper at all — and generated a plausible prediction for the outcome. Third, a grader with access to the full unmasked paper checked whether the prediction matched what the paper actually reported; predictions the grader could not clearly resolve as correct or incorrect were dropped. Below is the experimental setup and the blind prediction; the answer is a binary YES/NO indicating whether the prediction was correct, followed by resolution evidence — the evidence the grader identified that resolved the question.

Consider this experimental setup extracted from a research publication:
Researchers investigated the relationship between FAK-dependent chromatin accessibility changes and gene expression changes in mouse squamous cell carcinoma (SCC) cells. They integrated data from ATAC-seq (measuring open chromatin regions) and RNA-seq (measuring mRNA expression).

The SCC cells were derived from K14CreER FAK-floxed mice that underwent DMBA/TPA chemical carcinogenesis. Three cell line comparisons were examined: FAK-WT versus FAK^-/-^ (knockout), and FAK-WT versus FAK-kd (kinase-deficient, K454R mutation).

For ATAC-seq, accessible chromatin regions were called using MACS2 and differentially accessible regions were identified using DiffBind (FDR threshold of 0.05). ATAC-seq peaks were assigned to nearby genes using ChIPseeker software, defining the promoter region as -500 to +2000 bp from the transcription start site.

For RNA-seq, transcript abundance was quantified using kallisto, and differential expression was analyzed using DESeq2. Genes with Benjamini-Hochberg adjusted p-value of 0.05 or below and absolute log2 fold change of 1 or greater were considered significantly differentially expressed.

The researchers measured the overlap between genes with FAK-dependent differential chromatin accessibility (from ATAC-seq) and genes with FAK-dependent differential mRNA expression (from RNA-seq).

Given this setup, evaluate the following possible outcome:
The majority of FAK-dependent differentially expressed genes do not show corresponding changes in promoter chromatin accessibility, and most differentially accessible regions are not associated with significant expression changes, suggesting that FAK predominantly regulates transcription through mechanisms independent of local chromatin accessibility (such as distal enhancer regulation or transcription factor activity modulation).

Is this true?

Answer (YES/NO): NO